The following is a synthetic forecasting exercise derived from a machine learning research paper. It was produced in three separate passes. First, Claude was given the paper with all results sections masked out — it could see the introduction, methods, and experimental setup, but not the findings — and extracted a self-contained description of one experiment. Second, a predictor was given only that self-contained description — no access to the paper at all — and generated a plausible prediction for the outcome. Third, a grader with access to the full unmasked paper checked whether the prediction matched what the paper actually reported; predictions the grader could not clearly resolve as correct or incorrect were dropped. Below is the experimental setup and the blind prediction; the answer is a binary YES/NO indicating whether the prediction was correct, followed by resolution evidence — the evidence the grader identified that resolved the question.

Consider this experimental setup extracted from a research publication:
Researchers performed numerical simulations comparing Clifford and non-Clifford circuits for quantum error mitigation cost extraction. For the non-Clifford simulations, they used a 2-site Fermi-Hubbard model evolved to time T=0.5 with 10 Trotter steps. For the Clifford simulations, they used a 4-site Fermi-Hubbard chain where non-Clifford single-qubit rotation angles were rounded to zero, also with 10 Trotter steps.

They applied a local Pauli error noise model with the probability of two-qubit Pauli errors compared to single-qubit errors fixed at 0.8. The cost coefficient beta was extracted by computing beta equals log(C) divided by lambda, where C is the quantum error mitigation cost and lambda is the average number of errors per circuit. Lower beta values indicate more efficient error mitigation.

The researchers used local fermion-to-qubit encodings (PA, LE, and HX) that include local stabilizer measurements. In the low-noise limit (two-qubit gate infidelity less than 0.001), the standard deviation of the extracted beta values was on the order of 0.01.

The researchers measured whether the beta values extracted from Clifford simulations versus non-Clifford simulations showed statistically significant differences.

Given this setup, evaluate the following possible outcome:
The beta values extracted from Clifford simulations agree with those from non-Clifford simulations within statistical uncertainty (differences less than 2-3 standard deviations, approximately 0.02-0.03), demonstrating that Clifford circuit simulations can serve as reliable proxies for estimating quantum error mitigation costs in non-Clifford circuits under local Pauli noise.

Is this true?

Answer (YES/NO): YES